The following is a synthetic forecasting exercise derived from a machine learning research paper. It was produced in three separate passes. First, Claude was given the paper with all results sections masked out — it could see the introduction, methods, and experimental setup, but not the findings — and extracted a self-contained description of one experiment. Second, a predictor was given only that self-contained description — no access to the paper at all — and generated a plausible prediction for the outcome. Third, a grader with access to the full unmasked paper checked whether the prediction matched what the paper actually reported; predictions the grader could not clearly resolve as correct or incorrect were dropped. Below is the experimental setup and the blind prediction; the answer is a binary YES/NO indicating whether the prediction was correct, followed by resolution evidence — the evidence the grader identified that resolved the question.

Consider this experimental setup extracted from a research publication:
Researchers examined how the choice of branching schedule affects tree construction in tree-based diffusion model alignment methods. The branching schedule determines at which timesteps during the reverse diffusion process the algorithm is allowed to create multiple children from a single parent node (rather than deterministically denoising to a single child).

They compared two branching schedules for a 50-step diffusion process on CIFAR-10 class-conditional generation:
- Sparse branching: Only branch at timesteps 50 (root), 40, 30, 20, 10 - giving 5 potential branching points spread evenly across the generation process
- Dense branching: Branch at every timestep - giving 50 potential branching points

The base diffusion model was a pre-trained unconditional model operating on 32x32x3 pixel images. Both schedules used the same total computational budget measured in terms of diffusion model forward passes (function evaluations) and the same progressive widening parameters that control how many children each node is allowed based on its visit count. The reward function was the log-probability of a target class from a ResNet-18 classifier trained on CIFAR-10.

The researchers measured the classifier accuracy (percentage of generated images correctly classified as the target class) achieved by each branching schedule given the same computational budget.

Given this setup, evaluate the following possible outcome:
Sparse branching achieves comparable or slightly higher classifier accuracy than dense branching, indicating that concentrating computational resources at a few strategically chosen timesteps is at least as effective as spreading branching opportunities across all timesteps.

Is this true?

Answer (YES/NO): YES